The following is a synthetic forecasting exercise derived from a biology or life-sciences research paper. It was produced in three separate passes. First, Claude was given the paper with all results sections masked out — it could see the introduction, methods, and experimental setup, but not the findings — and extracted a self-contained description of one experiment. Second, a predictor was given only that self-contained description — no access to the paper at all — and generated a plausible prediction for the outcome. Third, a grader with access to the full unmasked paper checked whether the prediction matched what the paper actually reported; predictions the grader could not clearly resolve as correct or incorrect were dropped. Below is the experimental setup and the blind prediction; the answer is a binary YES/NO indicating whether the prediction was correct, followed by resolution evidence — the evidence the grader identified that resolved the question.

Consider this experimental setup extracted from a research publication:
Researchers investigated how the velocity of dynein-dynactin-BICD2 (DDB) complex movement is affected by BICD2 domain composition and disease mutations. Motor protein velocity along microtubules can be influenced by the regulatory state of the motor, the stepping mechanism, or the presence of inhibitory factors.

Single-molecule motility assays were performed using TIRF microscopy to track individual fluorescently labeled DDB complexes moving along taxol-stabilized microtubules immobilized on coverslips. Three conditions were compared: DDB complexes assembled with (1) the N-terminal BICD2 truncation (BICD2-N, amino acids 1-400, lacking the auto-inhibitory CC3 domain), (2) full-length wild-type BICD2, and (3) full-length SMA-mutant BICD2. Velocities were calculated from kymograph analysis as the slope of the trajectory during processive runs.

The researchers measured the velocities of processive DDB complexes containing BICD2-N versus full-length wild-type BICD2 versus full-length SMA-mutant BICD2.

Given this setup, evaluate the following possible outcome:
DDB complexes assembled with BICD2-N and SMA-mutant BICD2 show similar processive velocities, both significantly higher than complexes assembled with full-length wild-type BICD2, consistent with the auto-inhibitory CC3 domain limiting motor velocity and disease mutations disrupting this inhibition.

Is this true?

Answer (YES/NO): NO